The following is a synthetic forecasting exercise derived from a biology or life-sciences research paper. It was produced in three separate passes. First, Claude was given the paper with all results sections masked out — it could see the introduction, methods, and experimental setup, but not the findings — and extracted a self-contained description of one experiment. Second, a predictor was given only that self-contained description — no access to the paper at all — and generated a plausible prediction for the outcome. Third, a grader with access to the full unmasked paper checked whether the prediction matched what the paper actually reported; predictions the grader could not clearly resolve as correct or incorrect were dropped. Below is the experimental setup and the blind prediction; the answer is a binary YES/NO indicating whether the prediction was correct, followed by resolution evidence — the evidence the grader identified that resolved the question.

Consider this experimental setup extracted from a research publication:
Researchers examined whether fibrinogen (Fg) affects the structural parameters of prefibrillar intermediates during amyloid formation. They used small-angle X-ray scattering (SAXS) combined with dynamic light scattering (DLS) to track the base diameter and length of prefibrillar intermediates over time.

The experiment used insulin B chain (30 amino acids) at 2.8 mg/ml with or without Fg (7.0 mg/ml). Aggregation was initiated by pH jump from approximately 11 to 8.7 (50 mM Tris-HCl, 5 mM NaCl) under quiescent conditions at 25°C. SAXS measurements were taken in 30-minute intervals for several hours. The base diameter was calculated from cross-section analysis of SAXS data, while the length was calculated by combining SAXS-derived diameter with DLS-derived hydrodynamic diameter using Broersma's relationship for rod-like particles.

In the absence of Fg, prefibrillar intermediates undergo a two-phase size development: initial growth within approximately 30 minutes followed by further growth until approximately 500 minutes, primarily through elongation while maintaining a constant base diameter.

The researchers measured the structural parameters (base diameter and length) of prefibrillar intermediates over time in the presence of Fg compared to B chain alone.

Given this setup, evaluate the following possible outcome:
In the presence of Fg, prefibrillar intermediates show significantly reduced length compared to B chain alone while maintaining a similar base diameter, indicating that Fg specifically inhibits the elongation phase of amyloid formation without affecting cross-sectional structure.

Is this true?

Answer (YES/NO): NO